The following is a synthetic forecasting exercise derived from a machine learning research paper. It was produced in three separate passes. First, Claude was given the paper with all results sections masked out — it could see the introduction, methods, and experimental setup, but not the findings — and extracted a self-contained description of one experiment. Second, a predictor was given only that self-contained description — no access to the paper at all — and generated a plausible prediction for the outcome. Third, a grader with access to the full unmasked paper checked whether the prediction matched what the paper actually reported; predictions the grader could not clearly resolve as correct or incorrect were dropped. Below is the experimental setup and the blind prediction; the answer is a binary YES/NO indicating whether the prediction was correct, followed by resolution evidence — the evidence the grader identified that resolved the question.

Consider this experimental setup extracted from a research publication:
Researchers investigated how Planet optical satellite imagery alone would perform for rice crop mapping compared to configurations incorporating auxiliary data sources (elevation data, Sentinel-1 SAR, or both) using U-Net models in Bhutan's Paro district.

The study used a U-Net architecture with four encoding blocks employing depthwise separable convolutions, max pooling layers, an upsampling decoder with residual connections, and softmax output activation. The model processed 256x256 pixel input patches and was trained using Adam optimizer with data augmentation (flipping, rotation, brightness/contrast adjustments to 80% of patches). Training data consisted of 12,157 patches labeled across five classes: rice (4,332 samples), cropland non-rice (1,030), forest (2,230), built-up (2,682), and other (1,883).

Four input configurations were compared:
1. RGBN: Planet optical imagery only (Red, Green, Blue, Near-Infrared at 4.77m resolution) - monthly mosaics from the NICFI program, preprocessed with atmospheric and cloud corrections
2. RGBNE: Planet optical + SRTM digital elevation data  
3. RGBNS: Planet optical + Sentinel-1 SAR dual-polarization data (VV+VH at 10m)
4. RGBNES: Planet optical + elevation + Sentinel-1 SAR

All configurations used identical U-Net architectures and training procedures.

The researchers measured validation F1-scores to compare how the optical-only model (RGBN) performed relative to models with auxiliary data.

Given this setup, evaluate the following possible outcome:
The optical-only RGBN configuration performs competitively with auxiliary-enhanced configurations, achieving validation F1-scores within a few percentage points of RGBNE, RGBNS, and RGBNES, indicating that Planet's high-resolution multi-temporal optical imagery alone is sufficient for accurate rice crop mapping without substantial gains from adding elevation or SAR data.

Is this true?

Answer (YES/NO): YES